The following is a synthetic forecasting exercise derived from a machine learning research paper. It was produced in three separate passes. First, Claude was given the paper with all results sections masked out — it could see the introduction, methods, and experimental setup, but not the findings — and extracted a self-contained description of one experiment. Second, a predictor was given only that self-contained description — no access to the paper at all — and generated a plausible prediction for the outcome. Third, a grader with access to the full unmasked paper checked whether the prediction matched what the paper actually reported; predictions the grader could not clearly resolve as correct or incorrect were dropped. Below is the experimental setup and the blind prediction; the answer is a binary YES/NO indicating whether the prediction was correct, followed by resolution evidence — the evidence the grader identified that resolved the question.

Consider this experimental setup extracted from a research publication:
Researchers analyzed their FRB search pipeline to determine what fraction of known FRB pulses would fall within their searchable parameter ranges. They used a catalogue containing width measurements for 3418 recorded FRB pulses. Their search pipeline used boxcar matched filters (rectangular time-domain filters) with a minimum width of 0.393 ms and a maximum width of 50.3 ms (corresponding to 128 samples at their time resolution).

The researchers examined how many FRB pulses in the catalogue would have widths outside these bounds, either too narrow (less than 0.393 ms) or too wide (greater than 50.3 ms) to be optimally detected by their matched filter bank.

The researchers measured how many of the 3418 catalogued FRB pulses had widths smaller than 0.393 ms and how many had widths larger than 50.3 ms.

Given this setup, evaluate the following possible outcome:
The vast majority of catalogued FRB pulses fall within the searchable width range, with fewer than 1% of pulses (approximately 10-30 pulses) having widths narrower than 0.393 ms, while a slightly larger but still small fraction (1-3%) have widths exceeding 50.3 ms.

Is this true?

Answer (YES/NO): NO